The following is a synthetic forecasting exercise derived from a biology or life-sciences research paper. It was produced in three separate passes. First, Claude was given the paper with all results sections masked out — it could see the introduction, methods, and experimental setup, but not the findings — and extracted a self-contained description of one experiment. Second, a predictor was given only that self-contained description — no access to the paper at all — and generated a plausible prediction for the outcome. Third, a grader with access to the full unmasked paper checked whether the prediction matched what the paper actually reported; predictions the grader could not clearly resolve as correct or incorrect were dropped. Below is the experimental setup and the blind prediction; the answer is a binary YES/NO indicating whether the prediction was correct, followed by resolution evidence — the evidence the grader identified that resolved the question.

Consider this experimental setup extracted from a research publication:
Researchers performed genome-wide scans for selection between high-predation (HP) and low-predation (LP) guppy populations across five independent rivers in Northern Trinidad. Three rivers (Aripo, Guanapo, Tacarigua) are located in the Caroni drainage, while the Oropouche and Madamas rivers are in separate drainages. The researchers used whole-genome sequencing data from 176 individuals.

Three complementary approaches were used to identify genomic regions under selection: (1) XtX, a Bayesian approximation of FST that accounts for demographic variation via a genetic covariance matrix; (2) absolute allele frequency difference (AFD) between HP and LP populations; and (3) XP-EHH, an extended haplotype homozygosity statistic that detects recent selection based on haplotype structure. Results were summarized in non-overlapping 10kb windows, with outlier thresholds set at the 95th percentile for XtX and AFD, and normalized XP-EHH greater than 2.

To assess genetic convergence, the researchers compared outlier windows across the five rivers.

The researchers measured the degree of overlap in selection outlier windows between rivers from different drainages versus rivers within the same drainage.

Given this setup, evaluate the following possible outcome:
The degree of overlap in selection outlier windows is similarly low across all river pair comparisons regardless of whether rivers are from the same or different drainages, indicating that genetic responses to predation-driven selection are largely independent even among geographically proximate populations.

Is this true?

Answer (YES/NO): YES